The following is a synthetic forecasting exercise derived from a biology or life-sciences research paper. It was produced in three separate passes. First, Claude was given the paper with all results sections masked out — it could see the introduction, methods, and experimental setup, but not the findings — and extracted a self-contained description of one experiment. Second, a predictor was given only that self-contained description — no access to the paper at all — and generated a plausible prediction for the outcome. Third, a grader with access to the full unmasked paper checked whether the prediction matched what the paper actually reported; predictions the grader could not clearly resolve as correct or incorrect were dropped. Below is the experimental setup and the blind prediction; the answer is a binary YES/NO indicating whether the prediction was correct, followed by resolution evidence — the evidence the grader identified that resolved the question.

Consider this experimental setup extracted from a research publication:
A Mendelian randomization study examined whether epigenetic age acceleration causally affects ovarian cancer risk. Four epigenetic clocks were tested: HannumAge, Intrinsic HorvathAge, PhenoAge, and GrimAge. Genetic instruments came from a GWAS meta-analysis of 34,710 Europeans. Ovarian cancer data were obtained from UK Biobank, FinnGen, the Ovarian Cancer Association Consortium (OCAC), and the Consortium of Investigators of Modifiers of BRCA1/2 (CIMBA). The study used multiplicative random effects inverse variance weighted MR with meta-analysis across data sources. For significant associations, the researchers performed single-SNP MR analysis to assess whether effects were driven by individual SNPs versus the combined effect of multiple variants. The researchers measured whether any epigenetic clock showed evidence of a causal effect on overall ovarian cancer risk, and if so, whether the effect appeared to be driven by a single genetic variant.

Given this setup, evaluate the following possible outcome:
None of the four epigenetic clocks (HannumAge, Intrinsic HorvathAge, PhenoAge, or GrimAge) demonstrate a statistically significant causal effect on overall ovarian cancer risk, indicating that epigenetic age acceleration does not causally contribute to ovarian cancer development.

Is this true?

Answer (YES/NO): YES